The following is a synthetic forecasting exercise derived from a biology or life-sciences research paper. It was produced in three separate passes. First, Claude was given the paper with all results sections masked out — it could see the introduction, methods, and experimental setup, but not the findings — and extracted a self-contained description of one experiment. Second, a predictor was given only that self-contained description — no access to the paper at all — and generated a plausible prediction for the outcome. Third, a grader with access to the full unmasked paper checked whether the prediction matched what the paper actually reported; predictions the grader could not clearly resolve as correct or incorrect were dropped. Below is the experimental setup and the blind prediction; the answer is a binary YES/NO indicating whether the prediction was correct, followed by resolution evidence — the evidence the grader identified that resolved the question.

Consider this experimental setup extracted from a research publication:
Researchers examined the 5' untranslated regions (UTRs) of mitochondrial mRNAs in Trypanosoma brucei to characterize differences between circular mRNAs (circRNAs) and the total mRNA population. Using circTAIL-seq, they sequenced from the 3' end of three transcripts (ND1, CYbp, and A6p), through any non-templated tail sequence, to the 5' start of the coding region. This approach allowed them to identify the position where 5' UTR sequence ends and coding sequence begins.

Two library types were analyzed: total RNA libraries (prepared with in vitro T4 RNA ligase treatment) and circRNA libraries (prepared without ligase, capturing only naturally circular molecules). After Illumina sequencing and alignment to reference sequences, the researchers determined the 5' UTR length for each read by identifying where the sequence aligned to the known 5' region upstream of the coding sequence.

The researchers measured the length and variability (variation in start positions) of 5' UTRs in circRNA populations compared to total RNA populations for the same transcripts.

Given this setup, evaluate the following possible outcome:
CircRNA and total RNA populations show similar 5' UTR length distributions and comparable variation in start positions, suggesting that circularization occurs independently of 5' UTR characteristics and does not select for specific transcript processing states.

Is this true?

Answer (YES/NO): NO